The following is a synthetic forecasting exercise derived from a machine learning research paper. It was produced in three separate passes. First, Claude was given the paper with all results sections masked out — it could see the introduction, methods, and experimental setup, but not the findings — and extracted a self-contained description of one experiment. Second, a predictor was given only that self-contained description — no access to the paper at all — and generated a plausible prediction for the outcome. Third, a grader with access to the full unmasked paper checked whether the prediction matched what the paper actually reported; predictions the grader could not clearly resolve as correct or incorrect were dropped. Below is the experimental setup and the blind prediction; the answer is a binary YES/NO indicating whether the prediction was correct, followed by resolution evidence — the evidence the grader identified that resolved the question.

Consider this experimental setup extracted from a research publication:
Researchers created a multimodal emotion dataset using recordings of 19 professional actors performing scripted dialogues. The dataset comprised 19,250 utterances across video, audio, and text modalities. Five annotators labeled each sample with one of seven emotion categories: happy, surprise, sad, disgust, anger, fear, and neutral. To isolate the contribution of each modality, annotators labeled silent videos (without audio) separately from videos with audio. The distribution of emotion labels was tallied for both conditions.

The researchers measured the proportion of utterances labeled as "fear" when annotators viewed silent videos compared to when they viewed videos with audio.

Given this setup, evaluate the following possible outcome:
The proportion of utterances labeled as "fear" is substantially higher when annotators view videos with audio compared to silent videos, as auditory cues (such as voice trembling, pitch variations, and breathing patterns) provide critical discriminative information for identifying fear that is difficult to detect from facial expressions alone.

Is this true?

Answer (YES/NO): YES